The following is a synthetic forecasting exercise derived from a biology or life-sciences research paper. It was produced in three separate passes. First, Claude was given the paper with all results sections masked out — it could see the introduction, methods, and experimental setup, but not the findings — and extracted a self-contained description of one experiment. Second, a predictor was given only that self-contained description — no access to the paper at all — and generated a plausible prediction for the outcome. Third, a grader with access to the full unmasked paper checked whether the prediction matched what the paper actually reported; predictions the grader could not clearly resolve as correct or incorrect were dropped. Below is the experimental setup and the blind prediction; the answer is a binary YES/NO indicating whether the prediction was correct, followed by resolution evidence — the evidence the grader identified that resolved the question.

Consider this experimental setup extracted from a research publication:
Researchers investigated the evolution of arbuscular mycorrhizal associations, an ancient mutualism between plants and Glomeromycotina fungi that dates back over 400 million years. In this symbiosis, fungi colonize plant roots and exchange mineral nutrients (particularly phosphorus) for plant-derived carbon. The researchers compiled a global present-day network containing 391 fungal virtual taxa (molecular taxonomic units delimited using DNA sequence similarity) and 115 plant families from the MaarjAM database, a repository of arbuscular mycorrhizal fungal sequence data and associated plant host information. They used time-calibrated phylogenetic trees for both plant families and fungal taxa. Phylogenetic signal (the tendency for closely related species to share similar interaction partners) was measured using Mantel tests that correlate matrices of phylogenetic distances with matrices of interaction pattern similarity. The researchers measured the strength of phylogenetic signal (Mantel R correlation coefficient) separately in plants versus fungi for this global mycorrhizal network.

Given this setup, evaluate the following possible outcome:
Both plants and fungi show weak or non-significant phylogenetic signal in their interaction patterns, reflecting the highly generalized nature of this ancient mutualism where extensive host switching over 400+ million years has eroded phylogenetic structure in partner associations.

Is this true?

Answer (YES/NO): NO